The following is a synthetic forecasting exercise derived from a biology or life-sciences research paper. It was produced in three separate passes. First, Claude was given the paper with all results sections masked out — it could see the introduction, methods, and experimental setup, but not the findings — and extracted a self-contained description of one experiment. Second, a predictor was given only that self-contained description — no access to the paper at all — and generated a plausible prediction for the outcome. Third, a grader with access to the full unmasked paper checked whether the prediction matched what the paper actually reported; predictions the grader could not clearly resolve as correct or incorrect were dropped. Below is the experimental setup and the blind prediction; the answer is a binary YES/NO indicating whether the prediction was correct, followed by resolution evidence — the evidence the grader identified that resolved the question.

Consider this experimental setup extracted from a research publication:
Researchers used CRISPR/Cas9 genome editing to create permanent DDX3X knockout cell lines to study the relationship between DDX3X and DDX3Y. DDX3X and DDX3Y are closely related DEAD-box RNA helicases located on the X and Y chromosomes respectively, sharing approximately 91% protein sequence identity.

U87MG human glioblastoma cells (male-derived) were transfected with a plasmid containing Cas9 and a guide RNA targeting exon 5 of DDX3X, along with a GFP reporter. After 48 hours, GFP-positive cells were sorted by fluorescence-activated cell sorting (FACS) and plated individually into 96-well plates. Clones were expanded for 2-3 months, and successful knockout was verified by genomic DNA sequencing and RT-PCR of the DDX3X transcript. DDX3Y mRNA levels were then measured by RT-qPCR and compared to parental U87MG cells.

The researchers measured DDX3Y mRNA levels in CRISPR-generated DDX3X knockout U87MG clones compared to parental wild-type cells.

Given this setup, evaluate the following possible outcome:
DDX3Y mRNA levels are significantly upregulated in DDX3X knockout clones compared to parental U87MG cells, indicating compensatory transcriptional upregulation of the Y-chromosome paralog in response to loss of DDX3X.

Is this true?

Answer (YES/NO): NO